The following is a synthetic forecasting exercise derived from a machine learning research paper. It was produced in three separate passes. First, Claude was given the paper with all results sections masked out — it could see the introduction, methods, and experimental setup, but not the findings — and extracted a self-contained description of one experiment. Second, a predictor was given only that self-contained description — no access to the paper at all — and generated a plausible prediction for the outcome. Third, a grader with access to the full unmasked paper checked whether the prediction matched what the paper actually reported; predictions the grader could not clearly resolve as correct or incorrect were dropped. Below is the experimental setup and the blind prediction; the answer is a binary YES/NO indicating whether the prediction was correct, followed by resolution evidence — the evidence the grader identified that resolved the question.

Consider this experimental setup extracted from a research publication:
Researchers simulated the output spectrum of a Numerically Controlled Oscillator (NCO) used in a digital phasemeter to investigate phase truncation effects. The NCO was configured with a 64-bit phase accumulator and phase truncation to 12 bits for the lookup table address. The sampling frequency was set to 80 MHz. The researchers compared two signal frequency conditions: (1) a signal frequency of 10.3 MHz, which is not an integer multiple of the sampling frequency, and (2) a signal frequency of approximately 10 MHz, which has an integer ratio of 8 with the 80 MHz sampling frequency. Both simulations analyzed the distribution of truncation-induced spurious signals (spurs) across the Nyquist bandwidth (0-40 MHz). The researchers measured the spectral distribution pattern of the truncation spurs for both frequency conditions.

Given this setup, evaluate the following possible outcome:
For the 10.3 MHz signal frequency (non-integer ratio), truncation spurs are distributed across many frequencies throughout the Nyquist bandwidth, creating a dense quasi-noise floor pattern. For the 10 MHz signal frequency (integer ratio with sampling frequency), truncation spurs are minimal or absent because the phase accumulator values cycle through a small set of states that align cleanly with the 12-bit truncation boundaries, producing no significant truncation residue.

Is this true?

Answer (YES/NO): NO